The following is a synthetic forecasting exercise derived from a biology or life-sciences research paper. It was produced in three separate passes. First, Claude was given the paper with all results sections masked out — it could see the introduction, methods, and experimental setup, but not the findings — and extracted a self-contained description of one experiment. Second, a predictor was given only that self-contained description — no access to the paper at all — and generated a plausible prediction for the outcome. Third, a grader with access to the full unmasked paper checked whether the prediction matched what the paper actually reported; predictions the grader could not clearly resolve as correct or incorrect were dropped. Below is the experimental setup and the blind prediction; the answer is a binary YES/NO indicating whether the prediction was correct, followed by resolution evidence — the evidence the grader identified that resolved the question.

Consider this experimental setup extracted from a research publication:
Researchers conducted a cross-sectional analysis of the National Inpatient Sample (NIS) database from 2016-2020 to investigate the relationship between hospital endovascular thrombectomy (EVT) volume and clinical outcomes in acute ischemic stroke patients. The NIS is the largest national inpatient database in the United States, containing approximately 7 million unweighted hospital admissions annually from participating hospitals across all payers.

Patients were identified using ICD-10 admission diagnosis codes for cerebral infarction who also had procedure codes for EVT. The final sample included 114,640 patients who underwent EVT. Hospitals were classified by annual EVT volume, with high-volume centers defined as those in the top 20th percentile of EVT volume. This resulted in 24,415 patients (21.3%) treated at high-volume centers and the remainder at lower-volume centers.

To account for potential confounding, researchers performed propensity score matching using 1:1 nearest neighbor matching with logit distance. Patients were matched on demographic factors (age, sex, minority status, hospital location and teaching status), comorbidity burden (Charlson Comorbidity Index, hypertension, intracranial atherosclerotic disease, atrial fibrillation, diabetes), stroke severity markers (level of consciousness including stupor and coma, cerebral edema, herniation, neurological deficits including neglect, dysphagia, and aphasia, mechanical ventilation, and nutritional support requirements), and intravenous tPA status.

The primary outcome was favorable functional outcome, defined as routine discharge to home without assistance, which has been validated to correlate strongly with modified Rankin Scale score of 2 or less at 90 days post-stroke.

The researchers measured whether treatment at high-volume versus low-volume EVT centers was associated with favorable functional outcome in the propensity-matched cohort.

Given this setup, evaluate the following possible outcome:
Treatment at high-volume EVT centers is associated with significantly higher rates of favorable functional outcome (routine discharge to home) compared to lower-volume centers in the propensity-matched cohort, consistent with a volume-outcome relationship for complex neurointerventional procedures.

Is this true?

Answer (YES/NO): YES